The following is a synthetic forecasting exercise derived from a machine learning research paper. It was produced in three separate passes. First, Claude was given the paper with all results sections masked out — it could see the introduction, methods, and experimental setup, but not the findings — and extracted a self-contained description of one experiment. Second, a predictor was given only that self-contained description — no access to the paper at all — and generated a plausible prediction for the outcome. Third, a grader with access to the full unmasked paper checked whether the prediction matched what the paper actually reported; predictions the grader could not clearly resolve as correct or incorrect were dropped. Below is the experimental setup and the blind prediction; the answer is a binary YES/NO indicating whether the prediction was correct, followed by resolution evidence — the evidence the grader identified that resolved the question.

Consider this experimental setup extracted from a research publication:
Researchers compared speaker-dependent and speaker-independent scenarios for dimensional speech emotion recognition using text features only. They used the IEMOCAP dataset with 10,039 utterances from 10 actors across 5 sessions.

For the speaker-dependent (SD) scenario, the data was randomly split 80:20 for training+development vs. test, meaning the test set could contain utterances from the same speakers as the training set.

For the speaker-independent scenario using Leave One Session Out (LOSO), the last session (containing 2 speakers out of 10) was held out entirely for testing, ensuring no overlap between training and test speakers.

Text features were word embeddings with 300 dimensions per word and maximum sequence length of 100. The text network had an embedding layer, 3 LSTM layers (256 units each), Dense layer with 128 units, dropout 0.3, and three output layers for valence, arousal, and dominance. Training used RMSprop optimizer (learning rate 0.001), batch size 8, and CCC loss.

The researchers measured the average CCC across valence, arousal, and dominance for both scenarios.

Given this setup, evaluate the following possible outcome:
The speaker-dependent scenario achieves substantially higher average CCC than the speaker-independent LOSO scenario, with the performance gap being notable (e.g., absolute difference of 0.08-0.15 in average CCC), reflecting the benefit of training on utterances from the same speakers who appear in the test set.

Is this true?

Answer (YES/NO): NO